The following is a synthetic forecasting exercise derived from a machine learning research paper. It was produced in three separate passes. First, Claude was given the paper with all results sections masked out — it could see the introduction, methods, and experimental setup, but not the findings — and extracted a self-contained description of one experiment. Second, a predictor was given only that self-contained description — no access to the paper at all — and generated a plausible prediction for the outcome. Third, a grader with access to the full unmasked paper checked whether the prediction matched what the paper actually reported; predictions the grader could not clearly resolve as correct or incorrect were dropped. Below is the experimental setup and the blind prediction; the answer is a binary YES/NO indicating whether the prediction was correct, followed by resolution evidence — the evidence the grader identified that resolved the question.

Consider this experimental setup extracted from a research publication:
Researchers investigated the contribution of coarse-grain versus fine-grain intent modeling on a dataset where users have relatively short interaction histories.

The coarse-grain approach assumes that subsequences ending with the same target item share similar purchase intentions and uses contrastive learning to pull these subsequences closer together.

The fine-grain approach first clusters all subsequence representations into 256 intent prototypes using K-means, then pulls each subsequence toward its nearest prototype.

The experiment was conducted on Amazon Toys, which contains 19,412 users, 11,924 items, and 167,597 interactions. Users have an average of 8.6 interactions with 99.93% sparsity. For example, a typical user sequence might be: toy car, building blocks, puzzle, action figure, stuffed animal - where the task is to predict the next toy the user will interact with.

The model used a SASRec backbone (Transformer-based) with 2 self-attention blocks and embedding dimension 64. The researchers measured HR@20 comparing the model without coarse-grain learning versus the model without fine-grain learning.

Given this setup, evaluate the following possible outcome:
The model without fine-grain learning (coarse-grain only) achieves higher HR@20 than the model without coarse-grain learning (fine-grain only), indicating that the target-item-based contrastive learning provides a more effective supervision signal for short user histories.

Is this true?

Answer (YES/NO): YES